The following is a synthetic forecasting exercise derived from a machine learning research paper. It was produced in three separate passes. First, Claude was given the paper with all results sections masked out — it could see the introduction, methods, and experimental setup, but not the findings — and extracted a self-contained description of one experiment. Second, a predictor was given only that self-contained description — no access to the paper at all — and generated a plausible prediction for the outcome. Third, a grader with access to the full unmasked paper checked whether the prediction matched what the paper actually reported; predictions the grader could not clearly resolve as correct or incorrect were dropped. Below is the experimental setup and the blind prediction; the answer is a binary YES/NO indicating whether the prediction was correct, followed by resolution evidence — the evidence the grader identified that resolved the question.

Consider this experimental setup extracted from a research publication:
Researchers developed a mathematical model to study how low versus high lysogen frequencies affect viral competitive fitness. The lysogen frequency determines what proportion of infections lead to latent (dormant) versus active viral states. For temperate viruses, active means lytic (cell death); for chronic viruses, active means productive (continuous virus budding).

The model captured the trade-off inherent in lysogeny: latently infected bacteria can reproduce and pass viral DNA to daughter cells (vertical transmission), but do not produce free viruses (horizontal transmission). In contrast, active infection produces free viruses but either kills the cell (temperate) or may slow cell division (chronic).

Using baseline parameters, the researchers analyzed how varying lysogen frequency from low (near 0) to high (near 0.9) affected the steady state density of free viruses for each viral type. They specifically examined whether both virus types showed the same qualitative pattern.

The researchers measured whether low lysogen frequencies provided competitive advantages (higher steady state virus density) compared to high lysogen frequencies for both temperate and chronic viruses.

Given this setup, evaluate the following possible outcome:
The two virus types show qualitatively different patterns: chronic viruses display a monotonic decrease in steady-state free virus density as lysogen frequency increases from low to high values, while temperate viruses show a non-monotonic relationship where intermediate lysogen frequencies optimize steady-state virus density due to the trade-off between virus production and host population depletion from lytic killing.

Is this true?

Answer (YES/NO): NO